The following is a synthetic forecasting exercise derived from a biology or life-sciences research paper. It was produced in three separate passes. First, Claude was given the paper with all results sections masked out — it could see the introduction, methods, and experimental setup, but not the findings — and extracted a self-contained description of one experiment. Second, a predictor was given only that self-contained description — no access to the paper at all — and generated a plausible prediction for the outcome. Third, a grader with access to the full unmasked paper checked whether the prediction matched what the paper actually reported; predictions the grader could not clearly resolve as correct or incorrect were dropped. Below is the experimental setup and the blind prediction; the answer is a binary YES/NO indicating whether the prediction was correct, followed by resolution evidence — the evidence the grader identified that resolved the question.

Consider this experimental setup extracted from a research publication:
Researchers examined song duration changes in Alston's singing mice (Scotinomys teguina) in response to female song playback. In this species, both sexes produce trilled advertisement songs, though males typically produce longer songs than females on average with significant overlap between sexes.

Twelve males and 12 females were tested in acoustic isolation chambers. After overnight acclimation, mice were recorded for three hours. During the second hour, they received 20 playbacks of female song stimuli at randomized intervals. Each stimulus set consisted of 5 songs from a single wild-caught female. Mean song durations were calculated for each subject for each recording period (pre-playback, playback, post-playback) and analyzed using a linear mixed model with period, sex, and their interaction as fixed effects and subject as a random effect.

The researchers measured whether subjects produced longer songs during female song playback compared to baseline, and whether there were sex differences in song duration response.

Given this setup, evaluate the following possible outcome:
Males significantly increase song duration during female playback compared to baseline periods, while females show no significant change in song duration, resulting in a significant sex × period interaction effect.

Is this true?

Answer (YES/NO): NO